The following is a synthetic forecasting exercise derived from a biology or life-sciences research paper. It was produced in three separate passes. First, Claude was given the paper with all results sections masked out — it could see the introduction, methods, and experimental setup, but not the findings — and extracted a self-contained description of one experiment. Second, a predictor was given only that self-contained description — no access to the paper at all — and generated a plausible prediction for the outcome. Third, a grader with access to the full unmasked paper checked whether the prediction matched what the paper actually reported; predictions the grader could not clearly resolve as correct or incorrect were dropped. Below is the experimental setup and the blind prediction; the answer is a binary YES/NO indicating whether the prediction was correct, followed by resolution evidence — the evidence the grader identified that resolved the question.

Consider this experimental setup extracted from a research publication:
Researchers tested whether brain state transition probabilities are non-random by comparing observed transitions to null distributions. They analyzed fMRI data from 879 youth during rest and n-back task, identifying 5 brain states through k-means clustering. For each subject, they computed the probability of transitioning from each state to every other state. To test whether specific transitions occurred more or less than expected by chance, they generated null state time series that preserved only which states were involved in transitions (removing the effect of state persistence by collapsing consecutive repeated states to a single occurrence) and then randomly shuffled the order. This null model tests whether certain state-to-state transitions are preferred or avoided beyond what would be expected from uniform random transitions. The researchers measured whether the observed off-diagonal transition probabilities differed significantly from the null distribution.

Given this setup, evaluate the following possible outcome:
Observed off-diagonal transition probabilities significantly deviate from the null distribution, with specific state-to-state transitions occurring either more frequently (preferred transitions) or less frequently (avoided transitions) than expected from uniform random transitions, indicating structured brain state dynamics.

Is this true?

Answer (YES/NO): YES